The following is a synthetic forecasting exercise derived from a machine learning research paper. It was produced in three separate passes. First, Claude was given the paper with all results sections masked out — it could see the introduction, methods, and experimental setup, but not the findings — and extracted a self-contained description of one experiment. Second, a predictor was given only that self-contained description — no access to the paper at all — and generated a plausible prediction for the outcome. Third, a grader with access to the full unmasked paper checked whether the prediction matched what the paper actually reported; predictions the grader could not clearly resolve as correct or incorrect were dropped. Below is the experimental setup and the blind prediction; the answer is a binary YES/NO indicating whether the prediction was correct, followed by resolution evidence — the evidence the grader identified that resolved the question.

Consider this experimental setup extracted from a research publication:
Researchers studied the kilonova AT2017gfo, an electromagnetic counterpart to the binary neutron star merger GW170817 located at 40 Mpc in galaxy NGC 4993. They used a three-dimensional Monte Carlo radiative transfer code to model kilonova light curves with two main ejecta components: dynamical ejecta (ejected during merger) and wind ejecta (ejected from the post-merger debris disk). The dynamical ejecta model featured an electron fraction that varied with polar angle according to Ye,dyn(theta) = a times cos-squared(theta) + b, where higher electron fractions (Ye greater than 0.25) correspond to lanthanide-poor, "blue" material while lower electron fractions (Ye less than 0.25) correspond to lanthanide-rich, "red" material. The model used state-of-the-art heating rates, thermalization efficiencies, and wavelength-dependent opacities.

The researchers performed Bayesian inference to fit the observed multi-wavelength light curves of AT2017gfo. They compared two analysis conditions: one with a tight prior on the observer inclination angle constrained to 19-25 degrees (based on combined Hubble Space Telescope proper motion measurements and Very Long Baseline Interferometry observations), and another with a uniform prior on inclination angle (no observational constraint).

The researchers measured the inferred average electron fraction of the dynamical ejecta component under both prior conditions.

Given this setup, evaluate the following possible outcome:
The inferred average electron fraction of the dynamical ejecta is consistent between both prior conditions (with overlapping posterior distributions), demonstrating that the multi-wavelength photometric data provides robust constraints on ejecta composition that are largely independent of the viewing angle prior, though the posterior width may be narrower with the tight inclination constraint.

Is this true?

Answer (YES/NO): NO